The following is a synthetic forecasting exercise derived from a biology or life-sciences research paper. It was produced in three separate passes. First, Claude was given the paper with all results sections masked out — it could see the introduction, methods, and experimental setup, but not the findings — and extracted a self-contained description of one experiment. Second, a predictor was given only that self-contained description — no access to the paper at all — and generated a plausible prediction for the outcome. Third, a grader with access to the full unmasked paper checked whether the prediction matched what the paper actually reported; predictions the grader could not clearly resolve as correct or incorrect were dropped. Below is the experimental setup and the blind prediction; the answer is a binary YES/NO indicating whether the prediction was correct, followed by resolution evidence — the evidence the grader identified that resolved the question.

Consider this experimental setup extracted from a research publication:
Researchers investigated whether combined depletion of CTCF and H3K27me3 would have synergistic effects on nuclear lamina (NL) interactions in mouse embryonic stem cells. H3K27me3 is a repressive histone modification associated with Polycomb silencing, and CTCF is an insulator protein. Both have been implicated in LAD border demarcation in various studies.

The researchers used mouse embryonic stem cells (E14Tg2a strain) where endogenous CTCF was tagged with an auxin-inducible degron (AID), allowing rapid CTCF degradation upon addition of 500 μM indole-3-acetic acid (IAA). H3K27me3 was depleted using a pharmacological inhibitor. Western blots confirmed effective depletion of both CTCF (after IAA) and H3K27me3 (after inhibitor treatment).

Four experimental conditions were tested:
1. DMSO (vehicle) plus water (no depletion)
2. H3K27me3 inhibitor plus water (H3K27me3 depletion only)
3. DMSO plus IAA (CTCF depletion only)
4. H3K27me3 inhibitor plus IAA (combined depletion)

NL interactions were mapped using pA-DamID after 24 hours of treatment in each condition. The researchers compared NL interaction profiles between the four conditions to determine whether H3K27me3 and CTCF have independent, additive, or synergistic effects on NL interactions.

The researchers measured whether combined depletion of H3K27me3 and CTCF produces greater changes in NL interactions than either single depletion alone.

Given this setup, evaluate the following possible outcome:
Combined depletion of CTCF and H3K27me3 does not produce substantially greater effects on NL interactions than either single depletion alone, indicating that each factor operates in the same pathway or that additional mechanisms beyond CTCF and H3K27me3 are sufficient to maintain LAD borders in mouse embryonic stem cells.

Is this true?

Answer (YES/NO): YES